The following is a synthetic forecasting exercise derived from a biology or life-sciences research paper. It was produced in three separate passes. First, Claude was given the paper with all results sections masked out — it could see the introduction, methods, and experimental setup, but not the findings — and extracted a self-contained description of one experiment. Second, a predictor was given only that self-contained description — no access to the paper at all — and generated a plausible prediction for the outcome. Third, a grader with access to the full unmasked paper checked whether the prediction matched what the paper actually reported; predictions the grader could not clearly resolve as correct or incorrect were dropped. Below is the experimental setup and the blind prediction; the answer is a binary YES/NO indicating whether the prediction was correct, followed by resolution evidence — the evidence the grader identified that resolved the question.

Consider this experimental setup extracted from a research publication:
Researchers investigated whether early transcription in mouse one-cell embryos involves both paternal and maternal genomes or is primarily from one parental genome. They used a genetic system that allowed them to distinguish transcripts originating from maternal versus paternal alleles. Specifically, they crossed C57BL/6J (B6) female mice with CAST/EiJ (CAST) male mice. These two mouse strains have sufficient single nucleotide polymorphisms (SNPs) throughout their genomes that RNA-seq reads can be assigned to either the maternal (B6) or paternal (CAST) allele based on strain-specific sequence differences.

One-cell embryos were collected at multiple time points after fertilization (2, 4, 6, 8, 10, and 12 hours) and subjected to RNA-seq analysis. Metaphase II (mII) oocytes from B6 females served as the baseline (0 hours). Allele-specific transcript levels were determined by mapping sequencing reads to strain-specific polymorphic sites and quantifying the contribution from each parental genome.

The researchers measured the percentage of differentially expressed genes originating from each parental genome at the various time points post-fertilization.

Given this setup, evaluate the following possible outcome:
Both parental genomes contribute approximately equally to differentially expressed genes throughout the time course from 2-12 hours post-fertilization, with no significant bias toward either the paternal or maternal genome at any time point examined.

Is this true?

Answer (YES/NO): NO